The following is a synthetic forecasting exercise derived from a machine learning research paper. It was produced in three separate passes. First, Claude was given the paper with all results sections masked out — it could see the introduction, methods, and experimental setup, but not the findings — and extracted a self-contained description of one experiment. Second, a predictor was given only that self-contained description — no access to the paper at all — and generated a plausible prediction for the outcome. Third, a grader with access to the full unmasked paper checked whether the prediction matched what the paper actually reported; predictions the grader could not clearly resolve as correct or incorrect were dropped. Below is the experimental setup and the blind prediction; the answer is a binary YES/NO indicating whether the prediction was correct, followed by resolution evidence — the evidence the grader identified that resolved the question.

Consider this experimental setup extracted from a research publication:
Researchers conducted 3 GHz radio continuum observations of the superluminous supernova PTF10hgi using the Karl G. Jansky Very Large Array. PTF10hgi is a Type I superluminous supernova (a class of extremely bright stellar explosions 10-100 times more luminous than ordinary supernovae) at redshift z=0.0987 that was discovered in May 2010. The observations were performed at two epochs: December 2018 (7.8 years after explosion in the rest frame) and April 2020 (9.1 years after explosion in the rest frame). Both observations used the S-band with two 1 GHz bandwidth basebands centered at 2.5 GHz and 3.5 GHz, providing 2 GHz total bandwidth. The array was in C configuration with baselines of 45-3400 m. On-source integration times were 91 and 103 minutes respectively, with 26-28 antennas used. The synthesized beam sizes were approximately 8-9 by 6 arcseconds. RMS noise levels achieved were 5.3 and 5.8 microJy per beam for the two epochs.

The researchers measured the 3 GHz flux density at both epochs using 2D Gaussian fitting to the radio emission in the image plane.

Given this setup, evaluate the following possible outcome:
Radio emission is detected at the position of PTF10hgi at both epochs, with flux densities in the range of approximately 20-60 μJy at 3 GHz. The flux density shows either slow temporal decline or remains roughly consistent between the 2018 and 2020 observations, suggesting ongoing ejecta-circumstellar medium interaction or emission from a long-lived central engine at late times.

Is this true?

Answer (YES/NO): NO